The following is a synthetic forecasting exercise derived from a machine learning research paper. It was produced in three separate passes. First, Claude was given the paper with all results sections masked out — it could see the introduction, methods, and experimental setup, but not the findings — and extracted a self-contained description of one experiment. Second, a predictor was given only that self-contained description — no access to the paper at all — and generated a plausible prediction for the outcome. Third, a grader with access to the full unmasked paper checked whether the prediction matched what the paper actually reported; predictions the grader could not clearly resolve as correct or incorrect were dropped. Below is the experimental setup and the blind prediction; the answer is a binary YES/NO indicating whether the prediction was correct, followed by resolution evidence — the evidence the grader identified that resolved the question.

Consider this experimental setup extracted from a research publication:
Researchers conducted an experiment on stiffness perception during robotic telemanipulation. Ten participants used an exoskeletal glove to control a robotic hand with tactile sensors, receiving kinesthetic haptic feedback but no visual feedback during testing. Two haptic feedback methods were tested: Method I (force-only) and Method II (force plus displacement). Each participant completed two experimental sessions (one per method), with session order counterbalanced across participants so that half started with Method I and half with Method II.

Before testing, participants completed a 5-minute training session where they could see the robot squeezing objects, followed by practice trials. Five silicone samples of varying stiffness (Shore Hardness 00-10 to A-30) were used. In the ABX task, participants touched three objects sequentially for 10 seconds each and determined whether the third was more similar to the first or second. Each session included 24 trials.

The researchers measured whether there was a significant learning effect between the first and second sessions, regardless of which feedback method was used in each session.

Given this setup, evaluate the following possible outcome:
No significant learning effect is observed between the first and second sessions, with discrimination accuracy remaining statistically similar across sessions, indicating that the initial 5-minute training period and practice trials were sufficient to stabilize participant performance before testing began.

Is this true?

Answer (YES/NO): NO